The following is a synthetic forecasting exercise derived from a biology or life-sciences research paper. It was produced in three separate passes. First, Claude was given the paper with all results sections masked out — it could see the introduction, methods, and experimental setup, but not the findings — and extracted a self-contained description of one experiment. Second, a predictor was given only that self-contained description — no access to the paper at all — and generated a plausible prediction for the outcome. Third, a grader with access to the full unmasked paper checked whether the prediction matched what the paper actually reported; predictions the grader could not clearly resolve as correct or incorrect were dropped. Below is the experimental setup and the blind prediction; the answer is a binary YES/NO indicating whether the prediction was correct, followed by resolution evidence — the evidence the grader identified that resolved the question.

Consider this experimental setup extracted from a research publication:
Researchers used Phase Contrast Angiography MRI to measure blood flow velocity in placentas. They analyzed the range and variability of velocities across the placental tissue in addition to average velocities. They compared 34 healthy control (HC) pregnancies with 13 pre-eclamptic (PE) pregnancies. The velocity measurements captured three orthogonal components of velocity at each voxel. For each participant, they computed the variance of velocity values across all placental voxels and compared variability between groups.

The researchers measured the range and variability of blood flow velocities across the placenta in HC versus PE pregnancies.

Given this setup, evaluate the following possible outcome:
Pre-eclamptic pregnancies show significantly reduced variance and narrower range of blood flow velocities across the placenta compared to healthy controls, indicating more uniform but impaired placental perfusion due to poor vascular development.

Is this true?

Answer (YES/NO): NO